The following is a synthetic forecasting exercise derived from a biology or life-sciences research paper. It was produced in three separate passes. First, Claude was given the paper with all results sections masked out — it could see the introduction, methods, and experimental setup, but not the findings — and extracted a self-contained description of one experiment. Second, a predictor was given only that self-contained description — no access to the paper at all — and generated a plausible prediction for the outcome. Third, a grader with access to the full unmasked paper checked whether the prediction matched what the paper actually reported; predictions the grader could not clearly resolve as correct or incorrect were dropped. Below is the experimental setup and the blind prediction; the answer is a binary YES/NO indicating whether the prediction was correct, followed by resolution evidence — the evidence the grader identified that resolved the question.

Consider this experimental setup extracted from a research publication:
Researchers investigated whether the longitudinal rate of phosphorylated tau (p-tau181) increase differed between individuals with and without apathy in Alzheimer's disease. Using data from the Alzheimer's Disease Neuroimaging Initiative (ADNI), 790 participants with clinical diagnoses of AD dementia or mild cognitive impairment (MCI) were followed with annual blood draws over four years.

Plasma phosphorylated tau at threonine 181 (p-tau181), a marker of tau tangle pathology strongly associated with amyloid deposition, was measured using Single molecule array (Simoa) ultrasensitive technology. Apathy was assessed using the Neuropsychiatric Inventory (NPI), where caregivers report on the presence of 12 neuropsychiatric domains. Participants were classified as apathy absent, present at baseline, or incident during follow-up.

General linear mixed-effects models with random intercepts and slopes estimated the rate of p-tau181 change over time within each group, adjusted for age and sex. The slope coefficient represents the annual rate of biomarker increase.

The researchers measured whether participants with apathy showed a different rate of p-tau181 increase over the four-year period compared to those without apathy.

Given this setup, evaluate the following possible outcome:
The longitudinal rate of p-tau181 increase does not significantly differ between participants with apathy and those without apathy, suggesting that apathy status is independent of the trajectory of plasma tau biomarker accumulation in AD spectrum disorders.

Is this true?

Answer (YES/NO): YES